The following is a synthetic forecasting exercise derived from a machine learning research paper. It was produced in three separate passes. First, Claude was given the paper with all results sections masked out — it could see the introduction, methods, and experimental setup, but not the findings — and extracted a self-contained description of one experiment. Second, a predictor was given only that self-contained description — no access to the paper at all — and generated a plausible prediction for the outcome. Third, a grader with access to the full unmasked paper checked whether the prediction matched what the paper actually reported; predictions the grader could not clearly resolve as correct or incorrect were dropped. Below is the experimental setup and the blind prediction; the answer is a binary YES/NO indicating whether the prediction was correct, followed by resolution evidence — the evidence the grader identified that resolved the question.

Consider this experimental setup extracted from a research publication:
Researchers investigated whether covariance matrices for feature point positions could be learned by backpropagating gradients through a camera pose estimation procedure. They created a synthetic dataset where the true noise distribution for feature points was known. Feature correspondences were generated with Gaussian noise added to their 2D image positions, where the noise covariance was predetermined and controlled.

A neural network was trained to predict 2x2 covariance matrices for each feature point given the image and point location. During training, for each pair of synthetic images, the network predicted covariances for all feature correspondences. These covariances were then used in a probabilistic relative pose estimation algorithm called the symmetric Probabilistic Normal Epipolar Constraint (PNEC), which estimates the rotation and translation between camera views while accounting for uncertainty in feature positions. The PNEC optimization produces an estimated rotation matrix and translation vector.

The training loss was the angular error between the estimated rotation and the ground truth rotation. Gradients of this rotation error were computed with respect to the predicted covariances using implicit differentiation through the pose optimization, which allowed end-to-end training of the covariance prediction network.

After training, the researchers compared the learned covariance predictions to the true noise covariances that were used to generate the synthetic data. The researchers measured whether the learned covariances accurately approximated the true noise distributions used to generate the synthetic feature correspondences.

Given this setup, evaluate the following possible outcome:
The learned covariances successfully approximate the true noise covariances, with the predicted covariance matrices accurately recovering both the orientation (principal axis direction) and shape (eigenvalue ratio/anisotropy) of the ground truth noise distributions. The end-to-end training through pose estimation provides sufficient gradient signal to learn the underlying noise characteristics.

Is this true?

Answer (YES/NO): NO